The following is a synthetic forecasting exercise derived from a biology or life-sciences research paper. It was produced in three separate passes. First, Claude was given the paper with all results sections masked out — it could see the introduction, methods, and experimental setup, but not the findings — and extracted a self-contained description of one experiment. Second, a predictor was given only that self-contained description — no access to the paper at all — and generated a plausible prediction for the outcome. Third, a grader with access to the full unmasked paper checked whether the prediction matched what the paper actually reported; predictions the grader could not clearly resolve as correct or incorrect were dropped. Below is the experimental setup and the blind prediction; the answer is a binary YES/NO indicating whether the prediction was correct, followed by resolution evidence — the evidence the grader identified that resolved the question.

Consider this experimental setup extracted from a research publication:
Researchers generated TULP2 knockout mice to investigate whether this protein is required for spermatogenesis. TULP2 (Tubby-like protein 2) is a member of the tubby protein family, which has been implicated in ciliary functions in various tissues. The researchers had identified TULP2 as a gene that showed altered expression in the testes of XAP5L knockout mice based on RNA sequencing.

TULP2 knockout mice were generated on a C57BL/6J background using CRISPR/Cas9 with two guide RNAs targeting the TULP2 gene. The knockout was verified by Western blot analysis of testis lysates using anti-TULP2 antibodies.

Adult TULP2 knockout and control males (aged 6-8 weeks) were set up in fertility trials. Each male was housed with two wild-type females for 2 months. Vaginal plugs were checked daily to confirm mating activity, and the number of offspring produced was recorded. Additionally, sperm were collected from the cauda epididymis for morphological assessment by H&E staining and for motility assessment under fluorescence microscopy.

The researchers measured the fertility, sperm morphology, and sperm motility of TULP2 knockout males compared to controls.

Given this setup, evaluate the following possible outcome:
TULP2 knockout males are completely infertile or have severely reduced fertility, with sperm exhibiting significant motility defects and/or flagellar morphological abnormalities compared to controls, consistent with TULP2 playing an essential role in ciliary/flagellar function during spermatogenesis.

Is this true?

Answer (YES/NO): YES